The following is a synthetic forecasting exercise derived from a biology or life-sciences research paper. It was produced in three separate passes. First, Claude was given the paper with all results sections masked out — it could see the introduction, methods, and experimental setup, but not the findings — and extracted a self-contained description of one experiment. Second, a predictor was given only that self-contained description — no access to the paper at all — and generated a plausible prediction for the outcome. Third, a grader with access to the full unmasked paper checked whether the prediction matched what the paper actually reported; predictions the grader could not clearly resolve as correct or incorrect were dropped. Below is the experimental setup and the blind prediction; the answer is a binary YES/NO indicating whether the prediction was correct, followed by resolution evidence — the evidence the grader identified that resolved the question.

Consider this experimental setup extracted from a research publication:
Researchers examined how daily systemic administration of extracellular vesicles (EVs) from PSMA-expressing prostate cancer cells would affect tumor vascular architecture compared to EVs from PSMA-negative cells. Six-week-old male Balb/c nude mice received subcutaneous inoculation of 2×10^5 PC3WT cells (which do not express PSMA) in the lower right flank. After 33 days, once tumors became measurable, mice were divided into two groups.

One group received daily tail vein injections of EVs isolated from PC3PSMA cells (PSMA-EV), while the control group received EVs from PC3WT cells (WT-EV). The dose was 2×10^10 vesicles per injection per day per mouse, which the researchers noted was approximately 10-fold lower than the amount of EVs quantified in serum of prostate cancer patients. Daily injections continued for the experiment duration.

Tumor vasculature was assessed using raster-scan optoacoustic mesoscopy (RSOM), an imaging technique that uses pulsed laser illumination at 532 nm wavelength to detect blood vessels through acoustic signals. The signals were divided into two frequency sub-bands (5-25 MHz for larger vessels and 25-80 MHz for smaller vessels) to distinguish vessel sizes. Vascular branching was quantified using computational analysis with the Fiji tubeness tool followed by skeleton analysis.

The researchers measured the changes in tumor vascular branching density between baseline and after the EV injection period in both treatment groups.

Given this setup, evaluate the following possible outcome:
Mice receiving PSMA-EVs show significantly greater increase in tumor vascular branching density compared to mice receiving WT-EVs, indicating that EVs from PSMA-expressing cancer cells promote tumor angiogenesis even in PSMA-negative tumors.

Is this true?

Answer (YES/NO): YES